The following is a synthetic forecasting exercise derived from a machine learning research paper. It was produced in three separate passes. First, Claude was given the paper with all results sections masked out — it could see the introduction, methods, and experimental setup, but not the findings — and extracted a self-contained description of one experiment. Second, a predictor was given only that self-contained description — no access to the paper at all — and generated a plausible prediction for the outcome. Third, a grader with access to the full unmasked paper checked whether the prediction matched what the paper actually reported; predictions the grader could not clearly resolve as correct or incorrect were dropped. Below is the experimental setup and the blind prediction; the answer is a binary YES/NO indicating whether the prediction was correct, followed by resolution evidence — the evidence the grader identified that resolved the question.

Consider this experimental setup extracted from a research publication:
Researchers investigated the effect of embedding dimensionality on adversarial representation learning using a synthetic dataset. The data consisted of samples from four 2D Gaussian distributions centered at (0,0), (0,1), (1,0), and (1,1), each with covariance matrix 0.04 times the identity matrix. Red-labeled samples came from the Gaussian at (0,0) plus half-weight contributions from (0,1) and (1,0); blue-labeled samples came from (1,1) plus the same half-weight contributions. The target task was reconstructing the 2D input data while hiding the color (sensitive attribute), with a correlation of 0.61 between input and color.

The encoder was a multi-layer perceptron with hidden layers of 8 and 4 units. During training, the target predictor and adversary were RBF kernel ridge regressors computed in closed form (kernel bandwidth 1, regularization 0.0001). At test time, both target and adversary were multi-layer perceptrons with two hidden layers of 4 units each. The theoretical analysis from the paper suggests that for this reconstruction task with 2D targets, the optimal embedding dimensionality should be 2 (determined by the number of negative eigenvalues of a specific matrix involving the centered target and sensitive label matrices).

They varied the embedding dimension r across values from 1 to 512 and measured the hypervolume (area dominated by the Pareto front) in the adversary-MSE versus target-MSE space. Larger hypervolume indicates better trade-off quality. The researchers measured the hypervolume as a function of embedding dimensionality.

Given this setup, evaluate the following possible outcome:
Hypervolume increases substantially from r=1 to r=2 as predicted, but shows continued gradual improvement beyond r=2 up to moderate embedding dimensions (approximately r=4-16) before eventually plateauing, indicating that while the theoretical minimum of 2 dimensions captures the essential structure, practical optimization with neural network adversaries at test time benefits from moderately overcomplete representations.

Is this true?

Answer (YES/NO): NO